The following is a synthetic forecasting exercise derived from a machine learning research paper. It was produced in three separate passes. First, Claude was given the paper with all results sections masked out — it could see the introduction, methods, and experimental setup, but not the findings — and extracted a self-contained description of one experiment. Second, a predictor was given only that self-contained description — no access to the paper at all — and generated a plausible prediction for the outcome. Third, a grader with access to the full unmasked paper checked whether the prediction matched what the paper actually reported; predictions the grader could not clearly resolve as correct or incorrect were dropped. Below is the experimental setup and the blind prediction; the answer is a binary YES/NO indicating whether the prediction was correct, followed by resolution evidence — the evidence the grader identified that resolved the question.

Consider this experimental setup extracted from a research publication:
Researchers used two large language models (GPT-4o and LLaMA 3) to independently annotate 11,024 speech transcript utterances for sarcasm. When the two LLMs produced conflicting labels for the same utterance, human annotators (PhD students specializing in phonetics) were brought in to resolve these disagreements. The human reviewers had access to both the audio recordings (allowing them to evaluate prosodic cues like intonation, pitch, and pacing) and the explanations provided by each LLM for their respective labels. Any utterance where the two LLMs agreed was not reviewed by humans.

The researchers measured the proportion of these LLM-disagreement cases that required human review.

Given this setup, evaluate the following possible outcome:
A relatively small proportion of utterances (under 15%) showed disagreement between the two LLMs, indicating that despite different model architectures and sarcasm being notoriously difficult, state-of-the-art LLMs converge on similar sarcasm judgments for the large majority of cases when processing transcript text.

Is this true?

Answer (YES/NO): NO